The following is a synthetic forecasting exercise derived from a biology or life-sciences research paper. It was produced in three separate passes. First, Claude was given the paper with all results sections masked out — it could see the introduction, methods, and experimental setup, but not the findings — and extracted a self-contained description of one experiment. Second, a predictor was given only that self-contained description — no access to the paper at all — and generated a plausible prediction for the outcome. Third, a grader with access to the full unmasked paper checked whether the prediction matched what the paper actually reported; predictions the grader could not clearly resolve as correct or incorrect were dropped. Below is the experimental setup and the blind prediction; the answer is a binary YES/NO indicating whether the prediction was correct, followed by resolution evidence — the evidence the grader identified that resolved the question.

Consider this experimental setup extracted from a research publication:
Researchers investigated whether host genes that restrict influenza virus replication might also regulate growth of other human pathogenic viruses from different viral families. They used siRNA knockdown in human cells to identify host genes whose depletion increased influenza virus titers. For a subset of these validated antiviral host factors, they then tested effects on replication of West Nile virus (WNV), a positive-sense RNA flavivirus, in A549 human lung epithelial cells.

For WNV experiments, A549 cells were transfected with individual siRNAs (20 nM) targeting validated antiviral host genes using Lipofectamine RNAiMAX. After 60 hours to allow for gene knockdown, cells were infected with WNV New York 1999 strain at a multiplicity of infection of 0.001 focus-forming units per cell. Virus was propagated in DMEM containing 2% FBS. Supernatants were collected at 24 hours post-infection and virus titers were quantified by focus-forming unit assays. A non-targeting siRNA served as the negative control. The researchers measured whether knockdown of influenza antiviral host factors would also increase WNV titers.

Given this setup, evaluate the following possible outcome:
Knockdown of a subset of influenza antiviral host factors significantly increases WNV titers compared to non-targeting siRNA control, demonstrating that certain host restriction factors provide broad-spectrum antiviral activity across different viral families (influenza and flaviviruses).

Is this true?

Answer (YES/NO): NO